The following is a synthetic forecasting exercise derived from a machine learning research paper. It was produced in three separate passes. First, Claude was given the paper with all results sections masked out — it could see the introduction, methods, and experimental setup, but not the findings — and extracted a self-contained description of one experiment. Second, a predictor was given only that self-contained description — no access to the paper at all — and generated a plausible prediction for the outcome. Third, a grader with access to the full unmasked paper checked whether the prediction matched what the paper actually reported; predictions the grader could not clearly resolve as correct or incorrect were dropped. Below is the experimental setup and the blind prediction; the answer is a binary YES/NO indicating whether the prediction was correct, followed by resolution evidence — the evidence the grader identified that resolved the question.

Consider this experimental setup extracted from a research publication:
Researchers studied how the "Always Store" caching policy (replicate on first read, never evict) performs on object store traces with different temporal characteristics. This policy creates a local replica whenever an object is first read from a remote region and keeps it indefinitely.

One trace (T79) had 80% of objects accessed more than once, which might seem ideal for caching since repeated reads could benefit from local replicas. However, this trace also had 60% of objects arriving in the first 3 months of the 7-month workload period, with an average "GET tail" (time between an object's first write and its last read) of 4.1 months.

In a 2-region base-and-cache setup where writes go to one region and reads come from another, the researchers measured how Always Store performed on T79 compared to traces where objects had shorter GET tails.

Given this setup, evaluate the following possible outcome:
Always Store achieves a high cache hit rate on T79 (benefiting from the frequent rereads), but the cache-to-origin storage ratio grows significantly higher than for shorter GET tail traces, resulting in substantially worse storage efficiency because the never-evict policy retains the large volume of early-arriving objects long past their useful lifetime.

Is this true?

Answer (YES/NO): NO